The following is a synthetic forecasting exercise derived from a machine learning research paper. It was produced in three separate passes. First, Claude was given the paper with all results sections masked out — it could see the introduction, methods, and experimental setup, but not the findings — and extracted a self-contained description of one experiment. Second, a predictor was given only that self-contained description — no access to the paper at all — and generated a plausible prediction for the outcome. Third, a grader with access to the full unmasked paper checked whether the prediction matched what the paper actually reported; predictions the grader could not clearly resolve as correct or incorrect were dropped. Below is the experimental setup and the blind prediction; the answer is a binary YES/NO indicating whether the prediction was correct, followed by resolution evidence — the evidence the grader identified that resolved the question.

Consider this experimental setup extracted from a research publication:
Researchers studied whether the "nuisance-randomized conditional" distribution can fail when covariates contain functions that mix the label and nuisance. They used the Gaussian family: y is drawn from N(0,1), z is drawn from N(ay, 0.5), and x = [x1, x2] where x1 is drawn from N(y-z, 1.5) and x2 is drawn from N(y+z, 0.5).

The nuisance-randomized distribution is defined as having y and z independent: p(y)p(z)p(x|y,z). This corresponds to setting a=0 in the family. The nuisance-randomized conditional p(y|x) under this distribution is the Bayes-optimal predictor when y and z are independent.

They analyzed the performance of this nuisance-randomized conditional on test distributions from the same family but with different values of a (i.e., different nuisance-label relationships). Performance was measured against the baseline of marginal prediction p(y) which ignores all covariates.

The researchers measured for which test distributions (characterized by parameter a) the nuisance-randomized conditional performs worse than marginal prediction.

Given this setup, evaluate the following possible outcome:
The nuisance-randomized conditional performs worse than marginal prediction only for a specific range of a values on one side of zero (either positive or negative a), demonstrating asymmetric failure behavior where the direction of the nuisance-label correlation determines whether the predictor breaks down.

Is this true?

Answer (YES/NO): NO